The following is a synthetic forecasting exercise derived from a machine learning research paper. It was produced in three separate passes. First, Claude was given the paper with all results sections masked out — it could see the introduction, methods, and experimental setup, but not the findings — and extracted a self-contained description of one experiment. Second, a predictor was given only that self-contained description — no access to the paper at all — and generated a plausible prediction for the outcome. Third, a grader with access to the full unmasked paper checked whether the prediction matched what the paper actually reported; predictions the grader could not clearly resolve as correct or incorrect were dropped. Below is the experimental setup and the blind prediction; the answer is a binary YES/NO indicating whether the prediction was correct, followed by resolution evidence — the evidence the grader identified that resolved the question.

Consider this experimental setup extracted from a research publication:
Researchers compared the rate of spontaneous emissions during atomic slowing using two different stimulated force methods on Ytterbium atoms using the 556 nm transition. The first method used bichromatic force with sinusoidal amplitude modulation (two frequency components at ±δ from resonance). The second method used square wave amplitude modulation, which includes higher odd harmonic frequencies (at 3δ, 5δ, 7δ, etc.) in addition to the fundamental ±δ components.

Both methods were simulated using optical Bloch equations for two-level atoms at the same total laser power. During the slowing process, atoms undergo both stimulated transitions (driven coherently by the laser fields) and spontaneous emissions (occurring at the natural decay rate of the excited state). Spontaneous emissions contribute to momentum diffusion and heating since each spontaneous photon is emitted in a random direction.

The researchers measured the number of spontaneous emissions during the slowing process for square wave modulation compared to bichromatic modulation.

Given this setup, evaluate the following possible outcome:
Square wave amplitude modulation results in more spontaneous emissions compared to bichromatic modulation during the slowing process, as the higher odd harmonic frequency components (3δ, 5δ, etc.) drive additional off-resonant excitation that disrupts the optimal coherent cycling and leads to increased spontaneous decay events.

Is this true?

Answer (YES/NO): NO